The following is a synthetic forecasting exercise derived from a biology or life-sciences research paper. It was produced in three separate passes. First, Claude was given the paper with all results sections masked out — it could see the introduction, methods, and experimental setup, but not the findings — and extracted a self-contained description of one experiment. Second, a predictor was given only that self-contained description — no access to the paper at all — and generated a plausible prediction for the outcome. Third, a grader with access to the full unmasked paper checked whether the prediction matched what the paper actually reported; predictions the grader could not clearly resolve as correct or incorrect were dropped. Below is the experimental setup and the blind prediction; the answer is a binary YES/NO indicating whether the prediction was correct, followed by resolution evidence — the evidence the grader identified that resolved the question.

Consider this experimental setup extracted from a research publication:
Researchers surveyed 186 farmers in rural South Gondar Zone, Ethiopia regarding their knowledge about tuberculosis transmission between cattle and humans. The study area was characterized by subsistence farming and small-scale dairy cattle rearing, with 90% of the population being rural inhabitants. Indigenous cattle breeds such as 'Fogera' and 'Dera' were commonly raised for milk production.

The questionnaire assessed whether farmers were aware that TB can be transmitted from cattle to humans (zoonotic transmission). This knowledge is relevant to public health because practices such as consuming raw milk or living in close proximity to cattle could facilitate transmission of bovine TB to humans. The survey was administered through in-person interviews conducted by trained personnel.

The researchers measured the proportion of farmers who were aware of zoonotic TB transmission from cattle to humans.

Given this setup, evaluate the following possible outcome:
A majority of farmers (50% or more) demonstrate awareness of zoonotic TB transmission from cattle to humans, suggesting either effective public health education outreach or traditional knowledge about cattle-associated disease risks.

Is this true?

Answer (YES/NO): NO